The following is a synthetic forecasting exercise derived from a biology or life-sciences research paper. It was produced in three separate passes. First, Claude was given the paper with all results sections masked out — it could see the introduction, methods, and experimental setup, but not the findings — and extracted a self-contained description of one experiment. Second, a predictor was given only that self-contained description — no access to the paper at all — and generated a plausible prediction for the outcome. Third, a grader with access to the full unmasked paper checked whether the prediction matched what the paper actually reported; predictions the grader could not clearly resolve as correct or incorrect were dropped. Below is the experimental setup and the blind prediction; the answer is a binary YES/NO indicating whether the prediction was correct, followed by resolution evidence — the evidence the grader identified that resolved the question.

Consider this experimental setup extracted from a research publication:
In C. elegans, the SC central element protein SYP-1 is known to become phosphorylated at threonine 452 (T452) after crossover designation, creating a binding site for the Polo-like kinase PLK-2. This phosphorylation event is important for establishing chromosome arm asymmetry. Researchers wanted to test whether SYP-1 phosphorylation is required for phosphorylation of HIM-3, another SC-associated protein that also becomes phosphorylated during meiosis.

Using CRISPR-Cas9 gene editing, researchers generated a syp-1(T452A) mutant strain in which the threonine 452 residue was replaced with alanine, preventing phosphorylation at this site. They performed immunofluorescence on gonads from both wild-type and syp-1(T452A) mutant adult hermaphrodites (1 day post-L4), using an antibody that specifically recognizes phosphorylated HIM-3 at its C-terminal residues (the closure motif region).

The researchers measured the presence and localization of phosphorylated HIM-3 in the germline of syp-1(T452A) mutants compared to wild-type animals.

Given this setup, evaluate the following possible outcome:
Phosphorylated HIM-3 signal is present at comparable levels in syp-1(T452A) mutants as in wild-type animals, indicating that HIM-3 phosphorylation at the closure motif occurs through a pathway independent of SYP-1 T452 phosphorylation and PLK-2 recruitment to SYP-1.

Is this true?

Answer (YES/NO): YES